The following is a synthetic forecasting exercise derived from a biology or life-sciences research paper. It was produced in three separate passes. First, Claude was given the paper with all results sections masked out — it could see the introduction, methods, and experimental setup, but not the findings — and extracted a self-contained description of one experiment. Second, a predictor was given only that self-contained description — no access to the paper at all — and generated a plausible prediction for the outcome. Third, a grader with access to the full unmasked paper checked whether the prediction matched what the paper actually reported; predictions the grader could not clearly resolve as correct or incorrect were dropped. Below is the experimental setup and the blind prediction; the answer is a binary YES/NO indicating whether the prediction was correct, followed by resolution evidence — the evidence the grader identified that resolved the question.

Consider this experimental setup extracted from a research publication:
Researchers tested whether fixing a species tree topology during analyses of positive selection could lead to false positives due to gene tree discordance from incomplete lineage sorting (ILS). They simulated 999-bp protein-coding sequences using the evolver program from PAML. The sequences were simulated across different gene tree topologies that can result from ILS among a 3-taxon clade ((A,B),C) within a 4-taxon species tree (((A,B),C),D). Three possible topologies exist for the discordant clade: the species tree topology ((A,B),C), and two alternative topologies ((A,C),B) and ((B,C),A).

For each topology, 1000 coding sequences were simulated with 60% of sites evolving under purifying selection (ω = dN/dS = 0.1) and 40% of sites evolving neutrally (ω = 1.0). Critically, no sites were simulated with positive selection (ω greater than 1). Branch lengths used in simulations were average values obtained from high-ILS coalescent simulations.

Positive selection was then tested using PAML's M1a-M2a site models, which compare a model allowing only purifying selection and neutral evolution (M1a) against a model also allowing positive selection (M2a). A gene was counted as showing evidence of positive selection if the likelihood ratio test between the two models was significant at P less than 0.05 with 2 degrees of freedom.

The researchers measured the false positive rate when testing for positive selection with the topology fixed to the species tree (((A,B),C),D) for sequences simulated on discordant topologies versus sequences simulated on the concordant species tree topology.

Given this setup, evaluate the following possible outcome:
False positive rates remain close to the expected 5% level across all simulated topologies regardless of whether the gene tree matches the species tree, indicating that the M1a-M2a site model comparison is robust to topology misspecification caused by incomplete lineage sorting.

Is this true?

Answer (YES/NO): NO